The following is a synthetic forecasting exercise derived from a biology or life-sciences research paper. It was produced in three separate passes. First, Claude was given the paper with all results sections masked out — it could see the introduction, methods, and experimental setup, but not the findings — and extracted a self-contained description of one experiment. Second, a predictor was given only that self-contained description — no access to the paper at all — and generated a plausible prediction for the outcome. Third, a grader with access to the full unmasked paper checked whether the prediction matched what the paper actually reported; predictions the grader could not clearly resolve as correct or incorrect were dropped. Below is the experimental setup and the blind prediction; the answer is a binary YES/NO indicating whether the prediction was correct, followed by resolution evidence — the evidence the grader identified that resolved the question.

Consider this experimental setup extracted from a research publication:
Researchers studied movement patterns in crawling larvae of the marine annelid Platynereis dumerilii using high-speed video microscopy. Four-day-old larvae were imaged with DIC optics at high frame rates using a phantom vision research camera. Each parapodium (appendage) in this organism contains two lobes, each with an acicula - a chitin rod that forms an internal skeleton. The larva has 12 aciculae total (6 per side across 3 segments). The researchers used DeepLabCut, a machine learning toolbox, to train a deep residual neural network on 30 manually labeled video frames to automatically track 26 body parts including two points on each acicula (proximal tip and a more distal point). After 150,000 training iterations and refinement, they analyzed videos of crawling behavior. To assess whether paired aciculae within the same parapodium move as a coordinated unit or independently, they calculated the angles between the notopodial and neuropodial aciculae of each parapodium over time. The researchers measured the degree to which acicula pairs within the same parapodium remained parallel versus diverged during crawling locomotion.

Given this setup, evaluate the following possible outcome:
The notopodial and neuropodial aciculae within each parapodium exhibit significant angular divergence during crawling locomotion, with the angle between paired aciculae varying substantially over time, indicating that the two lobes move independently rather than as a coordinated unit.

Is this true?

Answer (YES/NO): YES